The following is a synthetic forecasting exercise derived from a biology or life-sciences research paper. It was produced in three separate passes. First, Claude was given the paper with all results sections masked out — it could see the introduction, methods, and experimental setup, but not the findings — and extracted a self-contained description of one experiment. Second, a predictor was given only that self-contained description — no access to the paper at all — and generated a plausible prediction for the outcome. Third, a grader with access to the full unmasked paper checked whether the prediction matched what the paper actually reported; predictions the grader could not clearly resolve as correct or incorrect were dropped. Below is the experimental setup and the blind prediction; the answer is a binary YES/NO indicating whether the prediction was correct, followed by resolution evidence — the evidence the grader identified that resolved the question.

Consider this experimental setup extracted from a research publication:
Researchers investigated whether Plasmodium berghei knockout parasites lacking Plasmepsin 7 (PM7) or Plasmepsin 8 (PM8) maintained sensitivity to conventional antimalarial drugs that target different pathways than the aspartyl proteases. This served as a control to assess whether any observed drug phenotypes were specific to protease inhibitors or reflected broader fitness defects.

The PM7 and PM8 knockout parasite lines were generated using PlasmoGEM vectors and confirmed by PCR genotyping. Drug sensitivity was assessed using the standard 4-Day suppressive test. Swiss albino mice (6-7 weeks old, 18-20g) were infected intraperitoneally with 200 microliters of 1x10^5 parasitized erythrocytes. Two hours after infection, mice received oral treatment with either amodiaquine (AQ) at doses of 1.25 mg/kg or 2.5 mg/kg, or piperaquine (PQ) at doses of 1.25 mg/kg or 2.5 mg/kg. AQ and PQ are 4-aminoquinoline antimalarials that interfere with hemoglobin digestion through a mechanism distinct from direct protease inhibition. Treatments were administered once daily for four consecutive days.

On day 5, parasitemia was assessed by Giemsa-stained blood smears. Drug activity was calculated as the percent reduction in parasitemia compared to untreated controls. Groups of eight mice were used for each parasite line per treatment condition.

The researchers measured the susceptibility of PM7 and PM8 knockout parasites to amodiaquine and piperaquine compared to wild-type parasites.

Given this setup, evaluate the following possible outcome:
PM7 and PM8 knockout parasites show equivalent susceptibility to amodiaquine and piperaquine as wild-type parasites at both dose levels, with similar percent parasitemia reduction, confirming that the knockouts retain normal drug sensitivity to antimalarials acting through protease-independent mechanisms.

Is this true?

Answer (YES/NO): YES